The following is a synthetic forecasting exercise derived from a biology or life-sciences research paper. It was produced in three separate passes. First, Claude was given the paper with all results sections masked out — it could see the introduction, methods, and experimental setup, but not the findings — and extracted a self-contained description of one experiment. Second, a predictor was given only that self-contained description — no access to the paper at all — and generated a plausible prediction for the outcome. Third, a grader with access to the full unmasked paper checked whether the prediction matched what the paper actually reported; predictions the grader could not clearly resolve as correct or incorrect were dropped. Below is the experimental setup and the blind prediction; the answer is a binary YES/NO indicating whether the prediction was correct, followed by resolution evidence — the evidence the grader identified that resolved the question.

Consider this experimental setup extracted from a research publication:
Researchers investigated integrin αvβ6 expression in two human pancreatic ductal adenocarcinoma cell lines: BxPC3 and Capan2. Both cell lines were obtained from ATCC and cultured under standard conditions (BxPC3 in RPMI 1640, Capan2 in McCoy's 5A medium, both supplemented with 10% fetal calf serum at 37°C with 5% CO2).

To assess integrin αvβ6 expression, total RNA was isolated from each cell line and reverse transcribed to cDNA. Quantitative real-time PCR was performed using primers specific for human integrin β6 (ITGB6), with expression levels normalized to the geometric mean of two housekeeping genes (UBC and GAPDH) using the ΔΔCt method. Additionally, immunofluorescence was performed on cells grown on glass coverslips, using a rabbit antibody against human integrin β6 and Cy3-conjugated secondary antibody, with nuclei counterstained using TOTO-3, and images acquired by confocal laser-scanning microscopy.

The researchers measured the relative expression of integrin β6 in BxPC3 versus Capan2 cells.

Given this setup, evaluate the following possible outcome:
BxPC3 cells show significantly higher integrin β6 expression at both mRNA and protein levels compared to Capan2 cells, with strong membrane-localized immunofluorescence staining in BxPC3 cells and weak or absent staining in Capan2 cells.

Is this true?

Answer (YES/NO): NO